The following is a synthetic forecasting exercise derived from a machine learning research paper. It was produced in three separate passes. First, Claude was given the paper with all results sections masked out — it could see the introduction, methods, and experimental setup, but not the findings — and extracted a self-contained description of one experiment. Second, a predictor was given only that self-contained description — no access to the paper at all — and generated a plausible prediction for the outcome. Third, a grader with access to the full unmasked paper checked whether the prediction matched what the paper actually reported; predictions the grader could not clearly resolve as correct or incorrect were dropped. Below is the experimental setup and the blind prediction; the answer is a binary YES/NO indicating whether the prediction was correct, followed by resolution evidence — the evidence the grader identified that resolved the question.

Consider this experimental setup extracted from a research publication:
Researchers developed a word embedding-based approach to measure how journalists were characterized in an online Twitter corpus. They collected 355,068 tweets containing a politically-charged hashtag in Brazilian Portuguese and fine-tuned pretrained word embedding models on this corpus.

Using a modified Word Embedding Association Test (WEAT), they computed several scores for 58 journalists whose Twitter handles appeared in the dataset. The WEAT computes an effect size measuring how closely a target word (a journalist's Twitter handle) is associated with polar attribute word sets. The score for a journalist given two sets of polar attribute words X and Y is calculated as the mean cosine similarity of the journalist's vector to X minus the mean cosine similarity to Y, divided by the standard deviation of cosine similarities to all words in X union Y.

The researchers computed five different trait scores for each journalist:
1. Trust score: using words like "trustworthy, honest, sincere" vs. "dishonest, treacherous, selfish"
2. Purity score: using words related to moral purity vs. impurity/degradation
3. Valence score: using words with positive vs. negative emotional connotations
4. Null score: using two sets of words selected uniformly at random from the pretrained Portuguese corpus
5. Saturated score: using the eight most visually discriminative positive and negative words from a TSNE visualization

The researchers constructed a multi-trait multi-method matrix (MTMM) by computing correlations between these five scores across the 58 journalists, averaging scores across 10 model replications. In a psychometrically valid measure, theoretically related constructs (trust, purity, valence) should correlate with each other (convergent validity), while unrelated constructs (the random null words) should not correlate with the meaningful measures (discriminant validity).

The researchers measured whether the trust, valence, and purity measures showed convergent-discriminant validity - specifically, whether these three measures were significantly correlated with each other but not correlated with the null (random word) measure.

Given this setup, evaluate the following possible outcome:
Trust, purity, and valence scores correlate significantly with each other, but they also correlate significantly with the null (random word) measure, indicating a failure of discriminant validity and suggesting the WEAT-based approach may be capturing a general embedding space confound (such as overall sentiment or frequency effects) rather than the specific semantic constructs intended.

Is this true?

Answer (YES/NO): NO